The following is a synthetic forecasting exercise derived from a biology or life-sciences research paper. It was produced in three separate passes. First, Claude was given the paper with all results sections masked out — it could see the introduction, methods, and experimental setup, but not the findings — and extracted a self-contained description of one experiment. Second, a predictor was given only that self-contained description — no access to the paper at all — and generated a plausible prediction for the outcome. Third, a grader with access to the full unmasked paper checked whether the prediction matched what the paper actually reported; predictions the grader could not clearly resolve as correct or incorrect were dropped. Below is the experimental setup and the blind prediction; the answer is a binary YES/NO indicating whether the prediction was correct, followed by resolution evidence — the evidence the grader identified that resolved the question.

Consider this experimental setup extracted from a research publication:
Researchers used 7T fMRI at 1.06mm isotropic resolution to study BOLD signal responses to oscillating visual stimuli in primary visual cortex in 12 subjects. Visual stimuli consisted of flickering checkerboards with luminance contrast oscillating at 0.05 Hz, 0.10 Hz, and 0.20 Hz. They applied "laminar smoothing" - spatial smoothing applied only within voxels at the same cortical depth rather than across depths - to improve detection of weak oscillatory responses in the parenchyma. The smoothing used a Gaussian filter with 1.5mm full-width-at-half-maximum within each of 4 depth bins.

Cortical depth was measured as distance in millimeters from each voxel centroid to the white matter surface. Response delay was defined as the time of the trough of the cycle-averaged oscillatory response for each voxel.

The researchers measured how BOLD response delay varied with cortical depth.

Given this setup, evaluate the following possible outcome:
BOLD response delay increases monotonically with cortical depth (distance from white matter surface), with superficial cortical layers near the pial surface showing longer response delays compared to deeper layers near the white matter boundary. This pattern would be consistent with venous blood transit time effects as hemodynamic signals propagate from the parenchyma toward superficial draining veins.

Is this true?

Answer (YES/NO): YES